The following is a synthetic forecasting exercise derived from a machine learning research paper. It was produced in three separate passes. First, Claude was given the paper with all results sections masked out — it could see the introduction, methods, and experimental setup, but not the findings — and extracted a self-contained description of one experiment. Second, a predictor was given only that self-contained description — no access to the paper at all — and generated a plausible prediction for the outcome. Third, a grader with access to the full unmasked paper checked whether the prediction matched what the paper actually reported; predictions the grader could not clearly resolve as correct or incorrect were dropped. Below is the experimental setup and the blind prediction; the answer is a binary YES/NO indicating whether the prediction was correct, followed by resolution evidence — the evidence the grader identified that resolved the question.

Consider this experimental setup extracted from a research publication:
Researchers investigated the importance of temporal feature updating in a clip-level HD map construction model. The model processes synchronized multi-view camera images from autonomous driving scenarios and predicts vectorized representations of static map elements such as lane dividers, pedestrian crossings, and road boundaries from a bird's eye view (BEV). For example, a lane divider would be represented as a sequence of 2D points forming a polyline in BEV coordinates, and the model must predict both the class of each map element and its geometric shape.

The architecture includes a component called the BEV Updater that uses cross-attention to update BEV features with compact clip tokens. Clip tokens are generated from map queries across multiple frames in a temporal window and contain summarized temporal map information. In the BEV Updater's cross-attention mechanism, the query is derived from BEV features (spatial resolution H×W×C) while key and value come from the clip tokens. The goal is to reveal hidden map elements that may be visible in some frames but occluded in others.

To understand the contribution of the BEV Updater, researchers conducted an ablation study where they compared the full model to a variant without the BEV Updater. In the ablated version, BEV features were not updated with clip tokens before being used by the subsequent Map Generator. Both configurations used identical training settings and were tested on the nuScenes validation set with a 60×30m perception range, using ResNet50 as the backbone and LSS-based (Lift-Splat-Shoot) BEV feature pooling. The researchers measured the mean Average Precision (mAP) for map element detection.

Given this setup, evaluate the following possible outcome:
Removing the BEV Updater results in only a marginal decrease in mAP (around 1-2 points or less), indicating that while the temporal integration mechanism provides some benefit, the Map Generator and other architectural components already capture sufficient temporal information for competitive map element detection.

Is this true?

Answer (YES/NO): NO